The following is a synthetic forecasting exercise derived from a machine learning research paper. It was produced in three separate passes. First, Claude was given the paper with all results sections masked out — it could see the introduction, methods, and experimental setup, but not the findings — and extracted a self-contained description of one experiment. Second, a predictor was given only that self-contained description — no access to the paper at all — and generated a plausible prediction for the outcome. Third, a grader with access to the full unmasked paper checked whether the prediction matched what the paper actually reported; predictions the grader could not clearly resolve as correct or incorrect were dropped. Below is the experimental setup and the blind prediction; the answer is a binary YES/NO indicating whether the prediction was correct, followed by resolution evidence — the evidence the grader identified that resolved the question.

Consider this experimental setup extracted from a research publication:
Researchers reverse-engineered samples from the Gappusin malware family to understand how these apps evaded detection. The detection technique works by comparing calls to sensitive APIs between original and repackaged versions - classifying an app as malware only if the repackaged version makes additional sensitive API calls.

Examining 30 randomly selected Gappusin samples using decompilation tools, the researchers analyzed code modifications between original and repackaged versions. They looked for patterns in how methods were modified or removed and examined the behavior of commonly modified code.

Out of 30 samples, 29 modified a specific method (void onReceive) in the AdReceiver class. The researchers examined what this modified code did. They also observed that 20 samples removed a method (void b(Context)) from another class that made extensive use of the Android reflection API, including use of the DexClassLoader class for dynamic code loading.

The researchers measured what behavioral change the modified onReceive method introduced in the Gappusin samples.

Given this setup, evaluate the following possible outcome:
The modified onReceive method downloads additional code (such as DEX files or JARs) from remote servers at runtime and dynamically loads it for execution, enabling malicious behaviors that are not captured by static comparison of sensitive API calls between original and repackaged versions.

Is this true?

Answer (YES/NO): NO